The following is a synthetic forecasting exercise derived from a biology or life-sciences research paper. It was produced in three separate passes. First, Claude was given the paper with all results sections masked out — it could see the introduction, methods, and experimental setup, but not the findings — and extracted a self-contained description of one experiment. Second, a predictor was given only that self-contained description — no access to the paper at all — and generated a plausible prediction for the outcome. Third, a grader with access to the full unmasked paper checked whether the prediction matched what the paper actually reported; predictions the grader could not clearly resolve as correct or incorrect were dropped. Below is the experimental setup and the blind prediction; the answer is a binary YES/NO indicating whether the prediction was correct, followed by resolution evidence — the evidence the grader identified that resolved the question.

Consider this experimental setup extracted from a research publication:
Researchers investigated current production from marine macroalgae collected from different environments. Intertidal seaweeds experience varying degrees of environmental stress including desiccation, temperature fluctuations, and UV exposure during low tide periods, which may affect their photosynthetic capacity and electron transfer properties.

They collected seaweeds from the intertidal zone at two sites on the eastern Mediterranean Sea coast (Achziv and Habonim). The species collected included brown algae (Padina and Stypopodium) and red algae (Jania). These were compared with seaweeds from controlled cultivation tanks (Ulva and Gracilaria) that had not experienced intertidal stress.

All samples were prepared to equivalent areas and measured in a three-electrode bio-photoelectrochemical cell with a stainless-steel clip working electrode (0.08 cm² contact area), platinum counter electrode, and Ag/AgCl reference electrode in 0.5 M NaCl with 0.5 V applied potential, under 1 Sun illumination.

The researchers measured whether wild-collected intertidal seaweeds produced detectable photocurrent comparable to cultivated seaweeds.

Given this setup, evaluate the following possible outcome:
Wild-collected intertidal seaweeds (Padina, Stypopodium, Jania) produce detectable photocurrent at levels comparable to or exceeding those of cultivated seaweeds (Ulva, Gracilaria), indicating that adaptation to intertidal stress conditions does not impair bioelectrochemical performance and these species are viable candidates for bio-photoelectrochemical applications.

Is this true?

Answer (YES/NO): NO